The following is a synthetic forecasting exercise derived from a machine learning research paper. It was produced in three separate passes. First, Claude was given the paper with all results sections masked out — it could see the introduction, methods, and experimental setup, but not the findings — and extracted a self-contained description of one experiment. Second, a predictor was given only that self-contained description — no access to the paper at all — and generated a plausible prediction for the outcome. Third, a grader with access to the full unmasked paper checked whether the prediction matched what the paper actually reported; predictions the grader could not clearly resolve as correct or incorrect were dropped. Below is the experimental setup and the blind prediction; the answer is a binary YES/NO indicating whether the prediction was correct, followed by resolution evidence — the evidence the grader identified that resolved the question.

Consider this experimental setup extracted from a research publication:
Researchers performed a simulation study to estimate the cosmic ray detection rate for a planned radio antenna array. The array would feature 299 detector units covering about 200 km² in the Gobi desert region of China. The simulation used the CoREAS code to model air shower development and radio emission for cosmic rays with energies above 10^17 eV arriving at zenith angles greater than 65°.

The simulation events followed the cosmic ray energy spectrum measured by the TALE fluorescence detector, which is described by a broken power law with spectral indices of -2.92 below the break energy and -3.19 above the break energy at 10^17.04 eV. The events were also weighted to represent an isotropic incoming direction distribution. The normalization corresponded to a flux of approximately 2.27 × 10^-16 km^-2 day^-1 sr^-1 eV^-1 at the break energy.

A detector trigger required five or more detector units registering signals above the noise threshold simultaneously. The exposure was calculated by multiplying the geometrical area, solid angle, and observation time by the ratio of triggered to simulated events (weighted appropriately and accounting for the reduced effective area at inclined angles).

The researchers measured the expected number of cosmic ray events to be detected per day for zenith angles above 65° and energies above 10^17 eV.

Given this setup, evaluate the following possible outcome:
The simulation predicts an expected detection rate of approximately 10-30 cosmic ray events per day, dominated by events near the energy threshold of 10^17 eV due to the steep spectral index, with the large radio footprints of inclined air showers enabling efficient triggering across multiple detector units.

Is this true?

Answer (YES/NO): NO